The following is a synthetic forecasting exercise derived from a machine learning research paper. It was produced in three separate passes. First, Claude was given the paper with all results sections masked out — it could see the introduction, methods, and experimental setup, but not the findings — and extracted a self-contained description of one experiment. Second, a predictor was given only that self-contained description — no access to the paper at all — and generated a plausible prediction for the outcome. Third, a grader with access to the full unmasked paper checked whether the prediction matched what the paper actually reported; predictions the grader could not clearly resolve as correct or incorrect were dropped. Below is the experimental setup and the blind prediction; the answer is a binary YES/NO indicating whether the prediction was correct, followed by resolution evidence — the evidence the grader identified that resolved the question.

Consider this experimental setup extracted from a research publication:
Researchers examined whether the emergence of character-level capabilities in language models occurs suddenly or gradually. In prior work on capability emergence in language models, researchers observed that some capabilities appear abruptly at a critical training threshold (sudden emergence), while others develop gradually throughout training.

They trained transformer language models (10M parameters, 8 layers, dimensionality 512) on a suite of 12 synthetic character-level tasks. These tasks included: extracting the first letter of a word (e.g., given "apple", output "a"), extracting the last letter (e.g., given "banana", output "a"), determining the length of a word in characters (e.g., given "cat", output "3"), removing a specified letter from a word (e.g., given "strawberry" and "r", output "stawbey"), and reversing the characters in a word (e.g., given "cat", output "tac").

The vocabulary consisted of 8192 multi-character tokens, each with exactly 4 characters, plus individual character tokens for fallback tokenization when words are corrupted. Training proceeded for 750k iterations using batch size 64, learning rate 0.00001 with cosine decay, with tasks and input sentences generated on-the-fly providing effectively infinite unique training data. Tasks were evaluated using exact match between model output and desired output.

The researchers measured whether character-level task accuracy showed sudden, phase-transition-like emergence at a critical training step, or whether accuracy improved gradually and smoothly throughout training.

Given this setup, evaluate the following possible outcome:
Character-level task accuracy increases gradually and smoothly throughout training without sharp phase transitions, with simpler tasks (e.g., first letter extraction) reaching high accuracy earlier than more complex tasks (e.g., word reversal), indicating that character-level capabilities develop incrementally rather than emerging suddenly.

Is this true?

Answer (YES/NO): NO